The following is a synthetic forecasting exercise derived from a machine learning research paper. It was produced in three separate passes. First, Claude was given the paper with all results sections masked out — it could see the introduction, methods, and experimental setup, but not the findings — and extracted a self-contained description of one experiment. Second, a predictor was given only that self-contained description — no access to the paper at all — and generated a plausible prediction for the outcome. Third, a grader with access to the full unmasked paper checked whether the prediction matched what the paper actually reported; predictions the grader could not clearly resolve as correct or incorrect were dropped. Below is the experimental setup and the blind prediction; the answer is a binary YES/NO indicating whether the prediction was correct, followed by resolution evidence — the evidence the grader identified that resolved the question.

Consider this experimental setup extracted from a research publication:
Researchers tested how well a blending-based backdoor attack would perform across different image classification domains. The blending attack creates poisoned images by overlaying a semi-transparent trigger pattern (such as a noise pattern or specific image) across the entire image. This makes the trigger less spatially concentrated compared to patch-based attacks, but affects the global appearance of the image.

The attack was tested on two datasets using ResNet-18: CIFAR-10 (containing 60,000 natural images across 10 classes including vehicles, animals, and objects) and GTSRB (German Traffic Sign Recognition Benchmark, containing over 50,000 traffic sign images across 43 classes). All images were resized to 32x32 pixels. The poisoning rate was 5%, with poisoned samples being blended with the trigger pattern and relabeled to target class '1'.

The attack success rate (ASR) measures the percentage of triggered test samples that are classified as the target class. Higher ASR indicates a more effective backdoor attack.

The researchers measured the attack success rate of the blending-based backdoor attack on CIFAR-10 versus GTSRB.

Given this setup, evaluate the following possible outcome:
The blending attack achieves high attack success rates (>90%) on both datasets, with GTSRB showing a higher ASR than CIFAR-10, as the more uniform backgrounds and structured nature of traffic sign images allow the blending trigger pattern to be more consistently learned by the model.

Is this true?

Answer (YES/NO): NO